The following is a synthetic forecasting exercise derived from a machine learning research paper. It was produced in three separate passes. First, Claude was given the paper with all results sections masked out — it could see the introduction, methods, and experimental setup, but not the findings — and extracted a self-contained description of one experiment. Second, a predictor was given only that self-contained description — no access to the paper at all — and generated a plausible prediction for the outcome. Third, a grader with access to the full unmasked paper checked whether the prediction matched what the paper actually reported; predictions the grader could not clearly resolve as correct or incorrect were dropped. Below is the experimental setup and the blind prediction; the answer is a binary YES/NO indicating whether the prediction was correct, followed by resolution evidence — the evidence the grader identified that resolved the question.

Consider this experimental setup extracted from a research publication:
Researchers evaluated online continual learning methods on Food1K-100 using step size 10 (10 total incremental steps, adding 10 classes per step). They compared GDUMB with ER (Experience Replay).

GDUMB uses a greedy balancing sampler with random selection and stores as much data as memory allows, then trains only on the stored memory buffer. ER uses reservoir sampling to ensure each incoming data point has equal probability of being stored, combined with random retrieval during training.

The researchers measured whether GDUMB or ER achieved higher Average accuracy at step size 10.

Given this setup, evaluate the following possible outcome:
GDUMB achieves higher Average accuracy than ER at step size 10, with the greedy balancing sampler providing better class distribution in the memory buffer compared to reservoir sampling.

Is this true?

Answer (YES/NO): NO